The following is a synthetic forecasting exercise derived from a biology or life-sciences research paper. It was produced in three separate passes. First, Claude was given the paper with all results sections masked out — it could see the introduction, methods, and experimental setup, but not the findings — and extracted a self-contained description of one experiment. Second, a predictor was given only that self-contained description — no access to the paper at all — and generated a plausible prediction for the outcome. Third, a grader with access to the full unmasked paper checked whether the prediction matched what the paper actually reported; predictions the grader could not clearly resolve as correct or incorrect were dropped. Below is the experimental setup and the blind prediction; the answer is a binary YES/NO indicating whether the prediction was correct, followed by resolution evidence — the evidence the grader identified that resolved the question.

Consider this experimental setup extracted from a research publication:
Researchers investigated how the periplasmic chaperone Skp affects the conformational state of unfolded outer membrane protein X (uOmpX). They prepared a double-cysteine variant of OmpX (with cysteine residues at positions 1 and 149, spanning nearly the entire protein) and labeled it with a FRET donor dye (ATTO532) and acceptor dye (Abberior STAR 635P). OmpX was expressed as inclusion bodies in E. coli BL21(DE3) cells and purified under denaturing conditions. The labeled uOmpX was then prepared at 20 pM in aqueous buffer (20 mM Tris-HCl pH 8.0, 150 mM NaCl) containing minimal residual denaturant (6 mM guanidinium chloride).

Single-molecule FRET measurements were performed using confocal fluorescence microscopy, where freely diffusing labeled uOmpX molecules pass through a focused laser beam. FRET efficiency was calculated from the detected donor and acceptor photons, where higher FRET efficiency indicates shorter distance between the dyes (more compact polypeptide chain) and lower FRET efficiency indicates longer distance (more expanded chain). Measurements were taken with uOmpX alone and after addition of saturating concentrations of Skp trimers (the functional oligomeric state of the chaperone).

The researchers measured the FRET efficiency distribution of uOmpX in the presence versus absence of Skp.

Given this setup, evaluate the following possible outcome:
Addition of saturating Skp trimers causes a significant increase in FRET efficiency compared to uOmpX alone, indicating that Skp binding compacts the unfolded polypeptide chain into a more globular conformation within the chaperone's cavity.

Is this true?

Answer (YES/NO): NO